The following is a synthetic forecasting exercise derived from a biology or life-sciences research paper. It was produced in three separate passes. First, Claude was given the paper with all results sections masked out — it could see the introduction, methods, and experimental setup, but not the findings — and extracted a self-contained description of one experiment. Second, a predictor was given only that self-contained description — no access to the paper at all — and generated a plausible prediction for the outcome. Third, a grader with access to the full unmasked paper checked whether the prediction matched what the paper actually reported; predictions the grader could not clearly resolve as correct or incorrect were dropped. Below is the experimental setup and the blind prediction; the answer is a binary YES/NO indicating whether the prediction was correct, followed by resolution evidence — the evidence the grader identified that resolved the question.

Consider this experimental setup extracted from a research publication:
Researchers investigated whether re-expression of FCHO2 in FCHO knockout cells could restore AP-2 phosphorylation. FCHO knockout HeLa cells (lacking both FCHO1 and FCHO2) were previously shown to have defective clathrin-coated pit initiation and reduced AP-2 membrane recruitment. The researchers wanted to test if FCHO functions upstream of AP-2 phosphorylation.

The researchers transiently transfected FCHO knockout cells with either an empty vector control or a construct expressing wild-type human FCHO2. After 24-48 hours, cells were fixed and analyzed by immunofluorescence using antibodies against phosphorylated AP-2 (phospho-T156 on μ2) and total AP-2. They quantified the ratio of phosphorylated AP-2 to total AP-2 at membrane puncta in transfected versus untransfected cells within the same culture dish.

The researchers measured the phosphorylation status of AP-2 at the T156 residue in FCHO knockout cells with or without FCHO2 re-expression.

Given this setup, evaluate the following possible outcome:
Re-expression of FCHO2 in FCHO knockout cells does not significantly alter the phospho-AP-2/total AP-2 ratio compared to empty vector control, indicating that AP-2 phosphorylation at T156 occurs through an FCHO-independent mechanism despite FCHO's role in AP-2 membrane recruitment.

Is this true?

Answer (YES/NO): NO